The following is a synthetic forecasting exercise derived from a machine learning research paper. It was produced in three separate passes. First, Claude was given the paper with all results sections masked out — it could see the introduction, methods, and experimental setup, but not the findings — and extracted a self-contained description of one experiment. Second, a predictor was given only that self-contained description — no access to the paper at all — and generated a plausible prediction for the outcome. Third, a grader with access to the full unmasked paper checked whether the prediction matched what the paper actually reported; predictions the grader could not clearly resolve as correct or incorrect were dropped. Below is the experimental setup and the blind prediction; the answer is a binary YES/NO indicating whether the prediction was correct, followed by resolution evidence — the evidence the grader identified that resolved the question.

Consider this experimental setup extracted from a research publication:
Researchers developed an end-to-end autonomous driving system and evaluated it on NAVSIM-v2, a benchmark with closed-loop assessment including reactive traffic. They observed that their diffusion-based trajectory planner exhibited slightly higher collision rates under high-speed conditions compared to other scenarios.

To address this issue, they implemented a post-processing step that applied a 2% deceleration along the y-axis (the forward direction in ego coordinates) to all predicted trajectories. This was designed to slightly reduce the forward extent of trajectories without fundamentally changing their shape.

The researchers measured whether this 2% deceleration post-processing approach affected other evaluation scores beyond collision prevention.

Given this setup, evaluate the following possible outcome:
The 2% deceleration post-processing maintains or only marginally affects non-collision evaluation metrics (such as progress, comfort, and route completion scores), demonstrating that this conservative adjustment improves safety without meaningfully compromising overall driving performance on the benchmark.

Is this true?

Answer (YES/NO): YES